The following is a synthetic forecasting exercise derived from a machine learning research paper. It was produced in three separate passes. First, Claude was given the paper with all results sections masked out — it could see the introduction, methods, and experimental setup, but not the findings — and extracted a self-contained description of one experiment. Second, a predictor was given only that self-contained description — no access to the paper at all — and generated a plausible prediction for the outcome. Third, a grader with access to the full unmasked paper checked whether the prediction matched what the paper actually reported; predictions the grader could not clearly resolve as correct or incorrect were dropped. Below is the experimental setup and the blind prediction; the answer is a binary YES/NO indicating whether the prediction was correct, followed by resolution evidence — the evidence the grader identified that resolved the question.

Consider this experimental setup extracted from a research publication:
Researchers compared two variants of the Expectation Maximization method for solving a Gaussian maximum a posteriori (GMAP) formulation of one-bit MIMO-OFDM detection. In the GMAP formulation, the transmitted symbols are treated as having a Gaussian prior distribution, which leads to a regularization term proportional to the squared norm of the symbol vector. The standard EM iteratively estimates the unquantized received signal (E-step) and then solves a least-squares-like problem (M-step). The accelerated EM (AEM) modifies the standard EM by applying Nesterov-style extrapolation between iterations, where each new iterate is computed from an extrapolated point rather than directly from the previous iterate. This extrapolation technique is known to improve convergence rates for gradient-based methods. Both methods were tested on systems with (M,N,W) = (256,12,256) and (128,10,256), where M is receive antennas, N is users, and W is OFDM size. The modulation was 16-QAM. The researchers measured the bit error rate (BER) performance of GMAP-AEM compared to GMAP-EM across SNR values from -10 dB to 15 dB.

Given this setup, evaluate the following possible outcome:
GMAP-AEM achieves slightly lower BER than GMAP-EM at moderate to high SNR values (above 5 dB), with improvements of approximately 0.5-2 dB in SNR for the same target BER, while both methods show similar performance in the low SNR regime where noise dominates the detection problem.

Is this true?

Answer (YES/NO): NO